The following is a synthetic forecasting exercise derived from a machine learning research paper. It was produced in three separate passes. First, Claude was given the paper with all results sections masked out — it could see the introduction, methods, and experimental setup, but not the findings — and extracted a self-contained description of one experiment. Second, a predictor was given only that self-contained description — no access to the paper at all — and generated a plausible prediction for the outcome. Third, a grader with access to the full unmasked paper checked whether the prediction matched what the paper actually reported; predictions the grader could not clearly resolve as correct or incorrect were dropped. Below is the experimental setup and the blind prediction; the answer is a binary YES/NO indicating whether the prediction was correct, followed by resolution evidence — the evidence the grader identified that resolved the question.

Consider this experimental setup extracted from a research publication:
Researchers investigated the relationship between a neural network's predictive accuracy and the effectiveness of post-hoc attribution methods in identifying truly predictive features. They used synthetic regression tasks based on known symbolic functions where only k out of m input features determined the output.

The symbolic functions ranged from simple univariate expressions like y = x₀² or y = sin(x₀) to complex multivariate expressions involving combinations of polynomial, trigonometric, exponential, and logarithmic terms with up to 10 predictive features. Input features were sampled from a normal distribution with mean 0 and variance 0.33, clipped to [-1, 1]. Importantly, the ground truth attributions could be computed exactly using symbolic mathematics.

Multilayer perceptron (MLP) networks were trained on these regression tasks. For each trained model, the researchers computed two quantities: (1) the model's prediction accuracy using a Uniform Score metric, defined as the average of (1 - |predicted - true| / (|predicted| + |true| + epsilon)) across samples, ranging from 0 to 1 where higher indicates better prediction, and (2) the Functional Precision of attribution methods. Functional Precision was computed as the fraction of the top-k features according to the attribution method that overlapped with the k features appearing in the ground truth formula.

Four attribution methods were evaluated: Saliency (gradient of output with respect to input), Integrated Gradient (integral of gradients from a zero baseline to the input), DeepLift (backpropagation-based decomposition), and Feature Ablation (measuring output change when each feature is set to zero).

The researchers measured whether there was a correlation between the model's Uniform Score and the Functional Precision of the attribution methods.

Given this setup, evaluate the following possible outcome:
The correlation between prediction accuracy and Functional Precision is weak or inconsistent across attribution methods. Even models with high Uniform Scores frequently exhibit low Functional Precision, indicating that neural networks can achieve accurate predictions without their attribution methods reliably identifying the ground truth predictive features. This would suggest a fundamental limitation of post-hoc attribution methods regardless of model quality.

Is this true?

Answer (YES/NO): NO